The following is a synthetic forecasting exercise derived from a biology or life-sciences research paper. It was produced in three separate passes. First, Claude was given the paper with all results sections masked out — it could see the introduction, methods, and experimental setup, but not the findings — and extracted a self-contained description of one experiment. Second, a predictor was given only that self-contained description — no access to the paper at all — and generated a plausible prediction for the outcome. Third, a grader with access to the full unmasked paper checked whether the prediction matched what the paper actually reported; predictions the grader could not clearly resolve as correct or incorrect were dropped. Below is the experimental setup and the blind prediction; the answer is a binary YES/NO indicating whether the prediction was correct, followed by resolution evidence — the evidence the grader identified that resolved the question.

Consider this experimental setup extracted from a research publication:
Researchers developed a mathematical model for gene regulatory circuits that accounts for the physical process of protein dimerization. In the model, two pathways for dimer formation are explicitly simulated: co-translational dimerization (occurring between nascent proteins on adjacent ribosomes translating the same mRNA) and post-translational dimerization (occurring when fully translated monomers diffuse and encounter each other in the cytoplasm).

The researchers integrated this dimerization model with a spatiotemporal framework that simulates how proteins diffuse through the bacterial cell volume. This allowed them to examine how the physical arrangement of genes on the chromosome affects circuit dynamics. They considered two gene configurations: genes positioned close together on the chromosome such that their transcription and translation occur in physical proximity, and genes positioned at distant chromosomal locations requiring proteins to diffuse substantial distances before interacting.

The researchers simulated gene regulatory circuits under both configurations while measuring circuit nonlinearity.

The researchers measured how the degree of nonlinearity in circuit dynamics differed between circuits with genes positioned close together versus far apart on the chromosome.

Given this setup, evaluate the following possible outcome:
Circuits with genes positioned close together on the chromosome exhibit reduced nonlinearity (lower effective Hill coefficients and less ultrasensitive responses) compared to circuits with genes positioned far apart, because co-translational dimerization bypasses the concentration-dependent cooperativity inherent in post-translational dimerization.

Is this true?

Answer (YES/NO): YES